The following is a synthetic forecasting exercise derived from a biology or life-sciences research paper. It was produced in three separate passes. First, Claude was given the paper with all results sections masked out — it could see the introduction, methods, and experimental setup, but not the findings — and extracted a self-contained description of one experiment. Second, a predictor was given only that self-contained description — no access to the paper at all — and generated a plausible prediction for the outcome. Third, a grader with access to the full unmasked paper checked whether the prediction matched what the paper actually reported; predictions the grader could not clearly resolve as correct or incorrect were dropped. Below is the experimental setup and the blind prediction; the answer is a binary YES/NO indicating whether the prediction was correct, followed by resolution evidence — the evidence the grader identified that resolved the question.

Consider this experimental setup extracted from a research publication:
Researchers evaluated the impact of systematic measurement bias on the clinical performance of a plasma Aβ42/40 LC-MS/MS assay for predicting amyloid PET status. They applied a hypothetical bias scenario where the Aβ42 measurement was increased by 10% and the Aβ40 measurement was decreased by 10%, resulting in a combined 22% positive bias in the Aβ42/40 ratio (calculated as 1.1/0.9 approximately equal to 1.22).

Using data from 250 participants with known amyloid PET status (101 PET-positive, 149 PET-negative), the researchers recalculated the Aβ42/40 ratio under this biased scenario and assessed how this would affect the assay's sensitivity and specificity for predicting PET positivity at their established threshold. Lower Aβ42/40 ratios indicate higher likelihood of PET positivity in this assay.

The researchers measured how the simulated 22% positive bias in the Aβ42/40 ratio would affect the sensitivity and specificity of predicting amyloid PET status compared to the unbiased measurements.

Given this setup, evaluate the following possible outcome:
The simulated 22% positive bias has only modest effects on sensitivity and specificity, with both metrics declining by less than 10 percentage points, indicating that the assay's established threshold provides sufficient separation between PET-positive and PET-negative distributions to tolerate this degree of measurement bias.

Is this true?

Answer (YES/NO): NO